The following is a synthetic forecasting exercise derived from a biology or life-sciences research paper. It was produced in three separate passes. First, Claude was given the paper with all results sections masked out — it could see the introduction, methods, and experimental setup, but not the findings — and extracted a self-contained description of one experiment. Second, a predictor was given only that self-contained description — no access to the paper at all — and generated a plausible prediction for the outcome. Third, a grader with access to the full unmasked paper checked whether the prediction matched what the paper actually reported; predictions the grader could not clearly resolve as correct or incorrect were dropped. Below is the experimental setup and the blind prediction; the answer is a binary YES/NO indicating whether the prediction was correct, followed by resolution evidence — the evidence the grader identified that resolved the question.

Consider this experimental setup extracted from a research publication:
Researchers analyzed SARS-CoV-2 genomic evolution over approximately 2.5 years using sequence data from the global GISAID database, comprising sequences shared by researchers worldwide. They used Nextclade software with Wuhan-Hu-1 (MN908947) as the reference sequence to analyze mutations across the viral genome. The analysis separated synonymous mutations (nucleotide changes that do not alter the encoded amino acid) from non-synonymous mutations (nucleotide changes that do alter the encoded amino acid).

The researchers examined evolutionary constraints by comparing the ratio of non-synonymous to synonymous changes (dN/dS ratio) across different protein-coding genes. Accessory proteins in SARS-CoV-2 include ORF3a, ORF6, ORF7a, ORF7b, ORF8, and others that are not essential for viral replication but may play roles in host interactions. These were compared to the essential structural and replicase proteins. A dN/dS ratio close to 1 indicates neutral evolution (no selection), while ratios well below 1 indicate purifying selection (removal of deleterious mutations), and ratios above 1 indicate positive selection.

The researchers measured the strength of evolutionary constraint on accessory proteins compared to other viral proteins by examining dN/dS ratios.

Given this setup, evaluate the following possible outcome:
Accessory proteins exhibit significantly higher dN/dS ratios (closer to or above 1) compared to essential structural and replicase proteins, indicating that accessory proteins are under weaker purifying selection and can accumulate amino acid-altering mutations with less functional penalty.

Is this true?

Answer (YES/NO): YES